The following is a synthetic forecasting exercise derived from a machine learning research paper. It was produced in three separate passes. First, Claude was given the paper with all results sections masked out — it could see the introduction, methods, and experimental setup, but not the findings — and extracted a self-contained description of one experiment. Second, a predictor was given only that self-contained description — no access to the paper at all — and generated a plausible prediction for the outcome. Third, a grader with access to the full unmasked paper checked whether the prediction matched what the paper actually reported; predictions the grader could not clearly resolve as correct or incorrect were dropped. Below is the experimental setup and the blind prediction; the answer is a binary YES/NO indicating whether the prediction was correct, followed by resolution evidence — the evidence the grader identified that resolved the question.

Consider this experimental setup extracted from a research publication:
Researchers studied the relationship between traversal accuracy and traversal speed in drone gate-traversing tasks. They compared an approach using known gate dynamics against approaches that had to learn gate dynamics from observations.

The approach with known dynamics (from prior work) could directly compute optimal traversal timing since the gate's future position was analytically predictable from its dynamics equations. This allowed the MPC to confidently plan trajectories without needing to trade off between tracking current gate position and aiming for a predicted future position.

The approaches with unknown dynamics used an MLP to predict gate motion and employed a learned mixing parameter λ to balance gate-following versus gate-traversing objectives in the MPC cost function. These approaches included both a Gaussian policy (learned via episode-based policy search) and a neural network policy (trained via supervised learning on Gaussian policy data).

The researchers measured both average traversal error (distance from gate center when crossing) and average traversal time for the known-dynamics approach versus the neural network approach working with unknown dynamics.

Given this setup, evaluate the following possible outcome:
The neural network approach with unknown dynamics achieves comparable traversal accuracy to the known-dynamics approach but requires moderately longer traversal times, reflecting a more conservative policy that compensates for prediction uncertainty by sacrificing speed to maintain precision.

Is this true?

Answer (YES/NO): NO